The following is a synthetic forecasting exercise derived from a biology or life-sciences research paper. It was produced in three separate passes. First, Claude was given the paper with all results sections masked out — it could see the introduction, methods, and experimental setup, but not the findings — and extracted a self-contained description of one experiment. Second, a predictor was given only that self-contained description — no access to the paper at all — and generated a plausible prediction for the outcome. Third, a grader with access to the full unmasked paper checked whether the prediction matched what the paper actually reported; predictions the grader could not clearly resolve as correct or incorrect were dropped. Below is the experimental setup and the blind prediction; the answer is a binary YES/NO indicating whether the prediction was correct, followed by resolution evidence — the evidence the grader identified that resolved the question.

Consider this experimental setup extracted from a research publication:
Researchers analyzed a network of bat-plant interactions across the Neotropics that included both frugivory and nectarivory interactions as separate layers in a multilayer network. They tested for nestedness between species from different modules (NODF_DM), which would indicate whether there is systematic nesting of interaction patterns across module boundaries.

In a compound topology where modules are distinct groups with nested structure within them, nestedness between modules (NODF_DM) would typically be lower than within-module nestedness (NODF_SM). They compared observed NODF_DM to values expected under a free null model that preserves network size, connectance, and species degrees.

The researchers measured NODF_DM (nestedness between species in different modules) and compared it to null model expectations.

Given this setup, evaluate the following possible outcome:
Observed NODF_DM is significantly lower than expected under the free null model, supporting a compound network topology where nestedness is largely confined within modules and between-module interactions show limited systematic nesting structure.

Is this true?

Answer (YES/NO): NO